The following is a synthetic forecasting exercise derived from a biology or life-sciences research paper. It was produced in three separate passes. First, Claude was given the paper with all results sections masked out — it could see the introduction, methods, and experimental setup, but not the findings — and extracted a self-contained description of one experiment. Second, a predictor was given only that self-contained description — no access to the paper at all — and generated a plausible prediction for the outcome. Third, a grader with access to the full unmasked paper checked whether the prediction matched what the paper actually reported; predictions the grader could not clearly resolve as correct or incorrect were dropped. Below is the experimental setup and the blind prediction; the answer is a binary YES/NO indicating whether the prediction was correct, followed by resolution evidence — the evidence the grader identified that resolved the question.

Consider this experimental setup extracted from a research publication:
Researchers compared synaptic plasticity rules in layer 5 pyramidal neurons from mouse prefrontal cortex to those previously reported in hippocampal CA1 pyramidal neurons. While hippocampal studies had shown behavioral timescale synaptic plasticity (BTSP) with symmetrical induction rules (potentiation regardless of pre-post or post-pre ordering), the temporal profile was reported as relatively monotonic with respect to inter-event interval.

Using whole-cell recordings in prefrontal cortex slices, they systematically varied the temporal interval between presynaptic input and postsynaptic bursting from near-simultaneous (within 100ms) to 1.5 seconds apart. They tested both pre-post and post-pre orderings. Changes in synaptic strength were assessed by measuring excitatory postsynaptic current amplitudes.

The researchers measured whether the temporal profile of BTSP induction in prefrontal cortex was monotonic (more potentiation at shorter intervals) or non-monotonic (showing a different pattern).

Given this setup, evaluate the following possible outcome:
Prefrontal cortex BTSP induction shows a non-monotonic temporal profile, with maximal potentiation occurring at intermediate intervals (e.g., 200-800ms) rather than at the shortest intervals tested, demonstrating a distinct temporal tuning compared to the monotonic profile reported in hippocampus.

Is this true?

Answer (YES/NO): NO